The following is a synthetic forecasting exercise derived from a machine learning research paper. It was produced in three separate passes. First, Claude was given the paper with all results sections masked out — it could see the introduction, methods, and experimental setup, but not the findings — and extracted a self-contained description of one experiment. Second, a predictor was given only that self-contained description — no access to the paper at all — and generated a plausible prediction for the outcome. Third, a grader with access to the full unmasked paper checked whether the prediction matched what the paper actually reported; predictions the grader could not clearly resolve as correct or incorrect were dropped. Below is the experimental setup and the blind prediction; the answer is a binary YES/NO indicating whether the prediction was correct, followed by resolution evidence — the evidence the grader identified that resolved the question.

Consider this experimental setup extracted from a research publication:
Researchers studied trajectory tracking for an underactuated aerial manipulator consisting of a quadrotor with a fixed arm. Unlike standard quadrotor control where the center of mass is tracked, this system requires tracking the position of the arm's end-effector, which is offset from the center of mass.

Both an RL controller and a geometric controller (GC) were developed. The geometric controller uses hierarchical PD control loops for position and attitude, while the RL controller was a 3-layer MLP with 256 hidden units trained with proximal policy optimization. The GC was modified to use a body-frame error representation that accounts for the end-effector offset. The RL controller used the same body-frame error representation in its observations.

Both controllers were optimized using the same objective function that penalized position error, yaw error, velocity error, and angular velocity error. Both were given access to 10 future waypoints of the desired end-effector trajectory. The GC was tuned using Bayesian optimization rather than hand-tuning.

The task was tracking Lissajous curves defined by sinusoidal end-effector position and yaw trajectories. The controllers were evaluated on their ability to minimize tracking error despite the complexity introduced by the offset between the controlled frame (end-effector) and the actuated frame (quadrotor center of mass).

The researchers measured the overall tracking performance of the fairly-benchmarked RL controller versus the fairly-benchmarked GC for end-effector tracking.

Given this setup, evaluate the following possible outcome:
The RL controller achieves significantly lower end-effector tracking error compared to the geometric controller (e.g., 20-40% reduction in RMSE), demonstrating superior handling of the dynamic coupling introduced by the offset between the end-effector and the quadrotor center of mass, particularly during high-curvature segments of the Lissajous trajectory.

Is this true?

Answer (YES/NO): NO